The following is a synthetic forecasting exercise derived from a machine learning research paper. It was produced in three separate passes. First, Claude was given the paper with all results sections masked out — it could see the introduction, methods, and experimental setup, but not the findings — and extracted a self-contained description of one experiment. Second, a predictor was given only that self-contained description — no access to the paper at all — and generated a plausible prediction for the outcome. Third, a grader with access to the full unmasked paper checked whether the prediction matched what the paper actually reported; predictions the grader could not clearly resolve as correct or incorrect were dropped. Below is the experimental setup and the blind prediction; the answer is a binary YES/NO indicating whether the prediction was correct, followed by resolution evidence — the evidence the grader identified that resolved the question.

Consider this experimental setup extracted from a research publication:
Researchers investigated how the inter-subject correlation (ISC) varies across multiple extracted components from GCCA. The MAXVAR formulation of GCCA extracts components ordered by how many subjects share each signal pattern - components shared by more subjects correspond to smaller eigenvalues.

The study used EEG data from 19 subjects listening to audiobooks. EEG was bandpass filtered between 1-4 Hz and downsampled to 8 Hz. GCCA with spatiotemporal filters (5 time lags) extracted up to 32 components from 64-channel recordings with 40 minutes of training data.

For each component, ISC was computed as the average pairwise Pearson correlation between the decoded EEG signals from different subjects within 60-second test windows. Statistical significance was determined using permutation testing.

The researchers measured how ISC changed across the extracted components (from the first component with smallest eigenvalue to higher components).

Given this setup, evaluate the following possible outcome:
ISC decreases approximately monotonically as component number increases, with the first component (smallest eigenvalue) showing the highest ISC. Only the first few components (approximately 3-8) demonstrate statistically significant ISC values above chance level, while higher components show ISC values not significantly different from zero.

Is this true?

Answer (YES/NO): NO